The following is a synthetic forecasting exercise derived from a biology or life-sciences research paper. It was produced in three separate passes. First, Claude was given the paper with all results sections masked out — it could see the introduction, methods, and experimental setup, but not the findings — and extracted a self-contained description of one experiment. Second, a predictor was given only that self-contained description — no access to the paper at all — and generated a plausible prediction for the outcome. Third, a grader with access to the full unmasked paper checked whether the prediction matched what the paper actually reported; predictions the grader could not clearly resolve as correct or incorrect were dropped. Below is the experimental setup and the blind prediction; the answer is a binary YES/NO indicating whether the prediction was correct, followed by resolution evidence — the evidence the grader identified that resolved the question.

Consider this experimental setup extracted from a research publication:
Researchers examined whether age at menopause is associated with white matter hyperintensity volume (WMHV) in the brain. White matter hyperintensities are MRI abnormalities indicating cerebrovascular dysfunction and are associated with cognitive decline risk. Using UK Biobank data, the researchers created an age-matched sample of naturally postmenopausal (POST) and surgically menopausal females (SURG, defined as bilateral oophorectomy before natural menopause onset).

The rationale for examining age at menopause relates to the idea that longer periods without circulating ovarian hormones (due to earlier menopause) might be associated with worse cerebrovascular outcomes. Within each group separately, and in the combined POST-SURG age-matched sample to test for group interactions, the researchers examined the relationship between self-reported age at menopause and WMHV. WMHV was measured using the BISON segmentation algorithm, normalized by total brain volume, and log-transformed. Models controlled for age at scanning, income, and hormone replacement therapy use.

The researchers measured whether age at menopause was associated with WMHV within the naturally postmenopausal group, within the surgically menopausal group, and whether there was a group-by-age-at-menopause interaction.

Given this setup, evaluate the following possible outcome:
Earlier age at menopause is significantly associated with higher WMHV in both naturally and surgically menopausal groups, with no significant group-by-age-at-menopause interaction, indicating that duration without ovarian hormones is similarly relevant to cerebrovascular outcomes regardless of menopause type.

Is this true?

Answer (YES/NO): NO